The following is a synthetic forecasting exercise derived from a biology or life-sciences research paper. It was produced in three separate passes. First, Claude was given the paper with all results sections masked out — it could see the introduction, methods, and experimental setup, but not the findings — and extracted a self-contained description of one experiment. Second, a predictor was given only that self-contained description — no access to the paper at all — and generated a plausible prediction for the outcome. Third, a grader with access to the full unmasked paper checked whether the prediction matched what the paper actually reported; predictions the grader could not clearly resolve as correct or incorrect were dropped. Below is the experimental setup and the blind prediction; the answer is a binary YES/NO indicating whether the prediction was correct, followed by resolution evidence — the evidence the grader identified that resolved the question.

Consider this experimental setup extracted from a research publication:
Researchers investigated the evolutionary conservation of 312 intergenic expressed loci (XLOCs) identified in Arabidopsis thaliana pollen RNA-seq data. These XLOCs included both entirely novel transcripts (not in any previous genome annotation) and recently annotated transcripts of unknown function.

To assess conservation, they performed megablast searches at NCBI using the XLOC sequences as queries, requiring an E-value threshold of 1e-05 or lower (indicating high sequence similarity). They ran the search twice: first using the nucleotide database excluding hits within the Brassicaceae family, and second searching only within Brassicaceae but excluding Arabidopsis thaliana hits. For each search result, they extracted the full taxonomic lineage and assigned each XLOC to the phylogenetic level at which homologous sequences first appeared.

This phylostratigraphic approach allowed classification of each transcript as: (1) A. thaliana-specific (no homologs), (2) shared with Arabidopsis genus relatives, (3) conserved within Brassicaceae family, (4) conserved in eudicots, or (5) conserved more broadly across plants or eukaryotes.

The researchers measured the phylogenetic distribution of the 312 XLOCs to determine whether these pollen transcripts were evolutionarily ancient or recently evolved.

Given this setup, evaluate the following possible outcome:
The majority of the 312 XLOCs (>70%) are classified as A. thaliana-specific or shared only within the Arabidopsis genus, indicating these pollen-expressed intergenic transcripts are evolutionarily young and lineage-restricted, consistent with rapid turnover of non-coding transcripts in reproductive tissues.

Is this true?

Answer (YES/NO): NO